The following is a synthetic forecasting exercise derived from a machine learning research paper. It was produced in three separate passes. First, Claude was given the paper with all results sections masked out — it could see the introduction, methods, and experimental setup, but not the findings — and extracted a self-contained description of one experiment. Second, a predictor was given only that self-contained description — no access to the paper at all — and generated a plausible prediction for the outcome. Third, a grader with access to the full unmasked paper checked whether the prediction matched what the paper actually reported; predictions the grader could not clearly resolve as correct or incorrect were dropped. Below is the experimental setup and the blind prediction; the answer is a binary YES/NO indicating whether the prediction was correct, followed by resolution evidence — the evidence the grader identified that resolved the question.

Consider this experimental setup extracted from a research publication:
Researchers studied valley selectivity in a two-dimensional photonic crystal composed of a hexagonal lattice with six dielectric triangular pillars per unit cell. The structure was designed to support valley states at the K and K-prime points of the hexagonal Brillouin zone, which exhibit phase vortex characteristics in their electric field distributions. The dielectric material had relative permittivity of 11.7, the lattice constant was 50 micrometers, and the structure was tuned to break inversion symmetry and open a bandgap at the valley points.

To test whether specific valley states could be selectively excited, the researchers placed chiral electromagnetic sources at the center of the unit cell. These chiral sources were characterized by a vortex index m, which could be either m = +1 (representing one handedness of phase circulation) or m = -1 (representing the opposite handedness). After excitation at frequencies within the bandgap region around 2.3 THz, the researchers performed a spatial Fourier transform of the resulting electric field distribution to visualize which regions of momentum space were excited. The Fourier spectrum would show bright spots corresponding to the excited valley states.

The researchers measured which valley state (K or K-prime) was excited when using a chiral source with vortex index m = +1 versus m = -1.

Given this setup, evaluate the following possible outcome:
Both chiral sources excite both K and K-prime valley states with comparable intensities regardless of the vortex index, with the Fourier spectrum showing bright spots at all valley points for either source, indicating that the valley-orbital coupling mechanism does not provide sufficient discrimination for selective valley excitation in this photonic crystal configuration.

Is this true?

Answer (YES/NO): NO